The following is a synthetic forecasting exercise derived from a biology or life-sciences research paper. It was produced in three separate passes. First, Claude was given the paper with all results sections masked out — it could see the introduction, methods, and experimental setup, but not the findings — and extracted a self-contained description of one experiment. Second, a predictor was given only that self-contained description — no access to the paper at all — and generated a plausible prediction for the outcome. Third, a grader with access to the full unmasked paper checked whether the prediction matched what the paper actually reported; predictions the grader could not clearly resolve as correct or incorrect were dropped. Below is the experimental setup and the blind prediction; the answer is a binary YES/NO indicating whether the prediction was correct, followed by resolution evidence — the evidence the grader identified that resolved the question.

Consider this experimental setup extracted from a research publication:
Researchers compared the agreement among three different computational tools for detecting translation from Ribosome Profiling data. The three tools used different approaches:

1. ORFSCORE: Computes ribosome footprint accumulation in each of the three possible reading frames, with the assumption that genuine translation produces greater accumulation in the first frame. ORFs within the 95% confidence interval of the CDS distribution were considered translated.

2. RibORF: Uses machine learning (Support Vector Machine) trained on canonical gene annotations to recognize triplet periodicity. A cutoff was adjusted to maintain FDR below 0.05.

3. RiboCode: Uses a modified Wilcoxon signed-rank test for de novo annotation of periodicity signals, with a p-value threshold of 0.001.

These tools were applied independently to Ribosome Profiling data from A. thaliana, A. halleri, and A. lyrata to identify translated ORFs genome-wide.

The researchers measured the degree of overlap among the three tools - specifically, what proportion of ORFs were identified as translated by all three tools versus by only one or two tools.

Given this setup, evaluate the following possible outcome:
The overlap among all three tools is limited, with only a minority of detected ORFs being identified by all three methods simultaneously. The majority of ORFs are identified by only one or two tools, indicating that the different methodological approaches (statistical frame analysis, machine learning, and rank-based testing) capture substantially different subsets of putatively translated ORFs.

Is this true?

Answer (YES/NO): NO